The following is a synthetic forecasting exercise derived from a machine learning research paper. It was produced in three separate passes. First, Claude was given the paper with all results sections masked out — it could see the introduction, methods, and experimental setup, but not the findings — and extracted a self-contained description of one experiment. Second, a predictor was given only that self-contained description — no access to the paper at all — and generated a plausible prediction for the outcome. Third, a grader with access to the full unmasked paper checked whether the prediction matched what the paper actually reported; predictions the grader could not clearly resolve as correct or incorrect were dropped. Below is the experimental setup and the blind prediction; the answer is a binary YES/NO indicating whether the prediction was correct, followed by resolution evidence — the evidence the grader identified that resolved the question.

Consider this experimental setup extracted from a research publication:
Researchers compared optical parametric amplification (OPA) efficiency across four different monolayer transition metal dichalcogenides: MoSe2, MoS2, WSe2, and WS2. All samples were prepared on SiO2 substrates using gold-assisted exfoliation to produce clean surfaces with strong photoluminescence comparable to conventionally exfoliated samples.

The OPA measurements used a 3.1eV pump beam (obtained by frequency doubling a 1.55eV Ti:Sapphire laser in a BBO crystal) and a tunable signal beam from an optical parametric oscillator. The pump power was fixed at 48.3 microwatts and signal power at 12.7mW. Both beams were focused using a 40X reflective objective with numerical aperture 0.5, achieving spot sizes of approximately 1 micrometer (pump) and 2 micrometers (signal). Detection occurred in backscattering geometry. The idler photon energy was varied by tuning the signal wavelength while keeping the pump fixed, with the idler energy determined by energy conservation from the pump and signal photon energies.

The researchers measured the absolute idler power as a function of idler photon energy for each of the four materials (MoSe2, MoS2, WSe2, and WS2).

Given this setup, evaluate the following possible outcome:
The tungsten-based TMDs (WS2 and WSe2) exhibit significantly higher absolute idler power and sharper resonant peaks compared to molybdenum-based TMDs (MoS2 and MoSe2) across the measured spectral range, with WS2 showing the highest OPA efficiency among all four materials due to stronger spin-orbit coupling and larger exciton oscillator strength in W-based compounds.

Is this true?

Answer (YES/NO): NO